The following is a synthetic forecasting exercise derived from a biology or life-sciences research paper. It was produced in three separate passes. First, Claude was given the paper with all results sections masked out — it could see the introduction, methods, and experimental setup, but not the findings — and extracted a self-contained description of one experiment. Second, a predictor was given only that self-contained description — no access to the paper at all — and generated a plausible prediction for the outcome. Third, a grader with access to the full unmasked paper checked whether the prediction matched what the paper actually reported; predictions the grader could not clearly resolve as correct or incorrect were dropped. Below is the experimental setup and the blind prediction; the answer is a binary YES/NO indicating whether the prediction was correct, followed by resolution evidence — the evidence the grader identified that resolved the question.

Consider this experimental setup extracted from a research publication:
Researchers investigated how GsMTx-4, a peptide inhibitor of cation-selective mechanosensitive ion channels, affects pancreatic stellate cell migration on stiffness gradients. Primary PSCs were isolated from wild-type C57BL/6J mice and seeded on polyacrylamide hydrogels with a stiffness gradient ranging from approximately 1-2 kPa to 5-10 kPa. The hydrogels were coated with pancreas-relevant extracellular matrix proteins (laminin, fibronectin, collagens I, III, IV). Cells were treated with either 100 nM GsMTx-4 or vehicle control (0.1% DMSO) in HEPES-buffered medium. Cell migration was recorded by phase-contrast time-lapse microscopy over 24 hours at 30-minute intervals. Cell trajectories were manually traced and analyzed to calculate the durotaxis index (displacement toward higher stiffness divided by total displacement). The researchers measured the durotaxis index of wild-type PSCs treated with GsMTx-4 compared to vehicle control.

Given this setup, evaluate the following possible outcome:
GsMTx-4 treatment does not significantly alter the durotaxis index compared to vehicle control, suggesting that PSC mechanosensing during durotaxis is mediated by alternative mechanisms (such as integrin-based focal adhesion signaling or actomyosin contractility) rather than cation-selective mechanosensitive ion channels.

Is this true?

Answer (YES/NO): NO